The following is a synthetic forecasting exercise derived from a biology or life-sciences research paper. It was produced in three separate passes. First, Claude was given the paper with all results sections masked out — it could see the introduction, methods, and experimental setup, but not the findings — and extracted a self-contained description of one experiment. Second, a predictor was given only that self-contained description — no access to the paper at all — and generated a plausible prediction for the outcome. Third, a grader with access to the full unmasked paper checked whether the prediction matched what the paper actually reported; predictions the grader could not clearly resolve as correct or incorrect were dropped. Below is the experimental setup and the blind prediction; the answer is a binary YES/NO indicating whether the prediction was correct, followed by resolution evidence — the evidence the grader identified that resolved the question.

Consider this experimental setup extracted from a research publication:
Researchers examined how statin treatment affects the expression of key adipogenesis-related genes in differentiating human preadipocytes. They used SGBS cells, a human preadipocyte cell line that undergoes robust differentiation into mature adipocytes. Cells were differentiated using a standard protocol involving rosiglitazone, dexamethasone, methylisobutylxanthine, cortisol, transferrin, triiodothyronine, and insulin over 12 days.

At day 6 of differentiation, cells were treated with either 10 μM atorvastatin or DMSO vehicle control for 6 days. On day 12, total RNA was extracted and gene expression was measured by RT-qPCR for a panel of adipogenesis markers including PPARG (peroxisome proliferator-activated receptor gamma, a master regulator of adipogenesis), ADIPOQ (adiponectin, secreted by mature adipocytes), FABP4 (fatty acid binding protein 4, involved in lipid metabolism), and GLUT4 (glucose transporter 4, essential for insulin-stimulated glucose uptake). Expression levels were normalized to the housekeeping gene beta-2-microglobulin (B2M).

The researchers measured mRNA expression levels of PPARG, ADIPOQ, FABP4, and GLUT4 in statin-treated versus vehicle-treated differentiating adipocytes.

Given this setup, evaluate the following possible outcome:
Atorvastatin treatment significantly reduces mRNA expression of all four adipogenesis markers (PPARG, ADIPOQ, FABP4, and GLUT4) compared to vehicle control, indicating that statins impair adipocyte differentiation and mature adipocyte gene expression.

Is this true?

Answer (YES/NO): NO